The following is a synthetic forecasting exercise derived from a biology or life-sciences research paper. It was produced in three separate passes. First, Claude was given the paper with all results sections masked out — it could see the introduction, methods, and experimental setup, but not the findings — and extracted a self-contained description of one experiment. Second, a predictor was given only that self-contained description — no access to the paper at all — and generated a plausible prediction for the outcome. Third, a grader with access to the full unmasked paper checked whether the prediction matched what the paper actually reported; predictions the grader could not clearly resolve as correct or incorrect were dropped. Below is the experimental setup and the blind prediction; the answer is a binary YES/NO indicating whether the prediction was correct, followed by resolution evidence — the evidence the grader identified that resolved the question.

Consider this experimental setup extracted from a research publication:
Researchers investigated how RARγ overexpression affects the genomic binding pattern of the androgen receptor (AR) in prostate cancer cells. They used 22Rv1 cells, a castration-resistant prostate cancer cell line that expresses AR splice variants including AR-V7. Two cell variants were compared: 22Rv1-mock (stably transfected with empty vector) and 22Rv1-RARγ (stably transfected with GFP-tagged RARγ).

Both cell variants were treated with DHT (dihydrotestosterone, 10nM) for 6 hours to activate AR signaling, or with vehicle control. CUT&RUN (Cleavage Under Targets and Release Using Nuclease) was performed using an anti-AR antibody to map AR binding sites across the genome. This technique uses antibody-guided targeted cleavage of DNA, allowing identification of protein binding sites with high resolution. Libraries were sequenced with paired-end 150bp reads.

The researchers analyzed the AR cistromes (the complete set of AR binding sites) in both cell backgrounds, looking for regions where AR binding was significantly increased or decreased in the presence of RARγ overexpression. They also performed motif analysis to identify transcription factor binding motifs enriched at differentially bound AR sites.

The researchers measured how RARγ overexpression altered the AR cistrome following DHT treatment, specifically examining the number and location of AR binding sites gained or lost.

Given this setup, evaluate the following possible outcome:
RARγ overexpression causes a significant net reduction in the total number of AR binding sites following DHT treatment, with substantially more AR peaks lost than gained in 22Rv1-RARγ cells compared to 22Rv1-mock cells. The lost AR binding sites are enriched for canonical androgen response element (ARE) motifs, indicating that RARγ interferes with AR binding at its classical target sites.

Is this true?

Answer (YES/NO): NO